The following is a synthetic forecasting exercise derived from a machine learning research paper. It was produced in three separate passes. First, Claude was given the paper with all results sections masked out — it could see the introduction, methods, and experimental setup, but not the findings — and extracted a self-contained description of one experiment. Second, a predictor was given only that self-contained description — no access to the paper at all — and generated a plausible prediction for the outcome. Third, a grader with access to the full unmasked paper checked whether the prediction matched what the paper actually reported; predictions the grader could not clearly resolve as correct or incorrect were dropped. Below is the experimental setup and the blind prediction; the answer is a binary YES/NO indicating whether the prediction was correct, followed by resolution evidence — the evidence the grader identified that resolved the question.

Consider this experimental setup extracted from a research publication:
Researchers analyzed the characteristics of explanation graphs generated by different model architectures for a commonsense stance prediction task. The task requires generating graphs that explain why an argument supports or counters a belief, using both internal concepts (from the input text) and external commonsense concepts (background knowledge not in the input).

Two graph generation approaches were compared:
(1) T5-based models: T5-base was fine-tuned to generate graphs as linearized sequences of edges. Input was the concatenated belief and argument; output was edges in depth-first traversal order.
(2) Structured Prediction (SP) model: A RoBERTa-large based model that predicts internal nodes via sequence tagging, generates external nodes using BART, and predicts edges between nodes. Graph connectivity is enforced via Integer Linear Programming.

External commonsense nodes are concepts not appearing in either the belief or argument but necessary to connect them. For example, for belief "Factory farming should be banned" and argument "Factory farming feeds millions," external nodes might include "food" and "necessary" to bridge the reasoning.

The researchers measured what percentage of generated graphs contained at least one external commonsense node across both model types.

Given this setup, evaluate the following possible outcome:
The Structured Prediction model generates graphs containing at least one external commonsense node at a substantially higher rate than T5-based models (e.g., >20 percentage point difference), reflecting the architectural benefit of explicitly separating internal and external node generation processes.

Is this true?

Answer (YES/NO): YES